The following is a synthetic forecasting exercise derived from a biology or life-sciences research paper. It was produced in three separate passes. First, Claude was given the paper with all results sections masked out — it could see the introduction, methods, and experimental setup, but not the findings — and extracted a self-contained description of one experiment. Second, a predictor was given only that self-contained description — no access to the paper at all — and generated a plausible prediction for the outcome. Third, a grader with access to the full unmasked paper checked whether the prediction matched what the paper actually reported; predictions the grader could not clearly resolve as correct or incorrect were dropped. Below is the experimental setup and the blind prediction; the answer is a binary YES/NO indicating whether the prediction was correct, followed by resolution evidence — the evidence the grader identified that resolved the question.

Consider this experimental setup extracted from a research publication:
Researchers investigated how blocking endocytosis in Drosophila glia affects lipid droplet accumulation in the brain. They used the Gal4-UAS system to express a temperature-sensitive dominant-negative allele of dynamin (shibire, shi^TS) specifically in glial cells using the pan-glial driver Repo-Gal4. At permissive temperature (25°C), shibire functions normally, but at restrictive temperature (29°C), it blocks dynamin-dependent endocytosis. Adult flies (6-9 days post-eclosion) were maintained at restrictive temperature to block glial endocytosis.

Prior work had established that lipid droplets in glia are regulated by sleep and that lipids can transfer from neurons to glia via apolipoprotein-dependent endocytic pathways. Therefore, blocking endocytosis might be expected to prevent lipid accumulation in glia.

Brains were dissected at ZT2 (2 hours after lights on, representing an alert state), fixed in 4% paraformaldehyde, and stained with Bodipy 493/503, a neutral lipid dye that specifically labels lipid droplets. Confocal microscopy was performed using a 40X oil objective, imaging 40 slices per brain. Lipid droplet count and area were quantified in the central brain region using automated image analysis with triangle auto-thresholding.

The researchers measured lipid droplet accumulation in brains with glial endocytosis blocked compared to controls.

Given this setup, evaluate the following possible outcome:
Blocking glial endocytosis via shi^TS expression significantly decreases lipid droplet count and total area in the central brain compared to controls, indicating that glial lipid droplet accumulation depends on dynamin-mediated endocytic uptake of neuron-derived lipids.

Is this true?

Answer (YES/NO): NO